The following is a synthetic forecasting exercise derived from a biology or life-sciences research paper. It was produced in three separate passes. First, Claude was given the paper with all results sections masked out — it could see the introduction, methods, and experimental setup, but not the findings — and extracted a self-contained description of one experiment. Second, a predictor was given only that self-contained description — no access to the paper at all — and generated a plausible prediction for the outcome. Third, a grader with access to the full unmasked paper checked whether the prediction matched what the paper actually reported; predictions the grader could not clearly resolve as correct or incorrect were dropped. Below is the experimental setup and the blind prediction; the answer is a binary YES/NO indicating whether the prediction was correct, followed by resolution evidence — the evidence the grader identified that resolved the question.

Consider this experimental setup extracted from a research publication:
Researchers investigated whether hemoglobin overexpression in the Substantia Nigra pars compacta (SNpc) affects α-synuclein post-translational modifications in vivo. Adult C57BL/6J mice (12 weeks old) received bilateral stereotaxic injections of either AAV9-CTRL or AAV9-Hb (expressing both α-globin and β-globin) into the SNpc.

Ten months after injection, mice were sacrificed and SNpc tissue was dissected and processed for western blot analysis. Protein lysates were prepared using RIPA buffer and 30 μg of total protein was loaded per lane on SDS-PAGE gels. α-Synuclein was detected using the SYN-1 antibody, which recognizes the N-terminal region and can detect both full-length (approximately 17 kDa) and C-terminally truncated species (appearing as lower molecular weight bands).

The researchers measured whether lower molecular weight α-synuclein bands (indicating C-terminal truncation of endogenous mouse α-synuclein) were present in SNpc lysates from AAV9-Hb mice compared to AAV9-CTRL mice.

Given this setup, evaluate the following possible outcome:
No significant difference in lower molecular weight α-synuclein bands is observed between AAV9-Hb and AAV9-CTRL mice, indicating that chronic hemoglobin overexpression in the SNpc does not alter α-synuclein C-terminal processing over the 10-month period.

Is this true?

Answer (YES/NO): NO